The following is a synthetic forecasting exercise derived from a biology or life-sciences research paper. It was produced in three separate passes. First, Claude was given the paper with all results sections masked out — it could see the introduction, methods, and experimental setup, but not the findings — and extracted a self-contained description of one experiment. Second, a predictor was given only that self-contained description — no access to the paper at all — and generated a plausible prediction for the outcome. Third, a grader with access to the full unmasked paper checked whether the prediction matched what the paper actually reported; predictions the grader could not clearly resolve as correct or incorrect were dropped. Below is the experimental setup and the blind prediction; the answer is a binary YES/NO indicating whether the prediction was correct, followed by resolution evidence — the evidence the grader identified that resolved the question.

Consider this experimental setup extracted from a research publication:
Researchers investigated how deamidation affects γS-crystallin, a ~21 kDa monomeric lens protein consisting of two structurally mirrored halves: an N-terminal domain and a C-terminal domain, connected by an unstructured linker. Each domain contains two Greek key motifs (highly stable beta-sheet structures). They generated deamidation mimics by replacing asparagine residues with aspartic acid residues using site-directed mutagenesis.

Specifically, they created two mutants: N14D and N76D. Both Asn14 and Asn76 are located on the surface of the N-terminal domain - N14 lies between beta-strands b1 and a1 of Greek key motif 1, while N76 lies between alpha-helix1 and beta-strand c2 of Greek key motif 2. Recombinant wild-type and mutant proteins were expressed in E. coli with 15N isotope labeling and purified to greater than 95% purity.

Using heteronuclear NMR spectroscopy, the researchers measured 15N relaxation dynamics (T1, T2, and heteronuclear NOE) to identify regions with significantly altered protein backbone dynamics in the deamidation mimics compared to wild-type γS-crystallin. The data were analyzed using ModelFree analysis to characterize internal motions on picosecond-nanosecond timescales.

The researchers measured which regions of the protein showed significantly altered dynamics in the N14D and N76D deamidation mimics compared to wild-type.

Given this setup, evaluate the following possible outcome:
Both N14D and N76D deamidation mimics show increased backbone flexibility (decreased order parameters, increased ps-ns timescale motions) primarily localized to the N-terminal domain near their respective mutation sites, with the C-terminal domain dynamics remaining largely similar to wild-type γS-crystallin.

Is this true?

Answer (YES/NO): NO